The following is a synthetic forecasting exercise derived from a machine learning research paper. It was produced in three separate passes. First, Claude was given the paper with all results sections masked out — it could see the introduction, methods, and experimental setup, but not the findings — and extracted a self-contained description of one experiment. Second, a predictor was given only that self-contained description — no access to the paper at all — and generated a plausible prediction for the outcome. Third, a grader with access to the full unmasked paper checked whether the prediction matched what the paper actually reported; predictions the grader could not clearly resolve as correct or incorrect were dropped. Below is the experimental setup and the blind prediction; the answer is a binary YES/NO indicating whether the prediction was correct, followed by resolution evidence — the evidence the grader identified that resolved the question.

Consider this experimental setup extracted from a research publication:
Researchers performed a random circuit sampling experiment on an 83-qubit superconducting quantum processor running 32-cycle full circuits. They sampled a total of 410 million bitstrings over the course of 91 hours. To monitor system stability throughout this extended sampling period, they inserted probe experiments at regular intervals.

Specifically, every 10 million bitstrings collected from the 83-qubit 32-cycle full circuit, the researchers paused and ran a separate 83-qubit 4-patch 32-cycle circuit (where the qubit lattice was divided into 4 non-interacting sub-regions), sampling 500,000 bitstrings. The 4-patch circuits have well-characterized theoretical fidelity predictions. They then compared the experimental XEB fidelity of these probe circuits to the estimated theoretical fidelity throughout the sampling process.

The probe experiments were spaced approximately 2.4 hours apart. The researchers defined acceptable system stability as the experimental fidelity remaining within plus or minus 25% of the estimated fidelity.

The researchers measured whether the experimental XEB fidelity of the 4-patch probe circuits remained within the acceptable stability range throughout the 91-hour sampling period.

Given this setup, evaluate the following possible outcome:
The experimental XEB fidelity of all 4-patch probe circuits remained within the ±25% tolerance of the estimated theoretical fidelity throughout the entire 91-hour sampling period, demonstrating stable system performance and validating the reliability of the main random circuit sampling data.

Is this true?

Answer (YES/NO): YES